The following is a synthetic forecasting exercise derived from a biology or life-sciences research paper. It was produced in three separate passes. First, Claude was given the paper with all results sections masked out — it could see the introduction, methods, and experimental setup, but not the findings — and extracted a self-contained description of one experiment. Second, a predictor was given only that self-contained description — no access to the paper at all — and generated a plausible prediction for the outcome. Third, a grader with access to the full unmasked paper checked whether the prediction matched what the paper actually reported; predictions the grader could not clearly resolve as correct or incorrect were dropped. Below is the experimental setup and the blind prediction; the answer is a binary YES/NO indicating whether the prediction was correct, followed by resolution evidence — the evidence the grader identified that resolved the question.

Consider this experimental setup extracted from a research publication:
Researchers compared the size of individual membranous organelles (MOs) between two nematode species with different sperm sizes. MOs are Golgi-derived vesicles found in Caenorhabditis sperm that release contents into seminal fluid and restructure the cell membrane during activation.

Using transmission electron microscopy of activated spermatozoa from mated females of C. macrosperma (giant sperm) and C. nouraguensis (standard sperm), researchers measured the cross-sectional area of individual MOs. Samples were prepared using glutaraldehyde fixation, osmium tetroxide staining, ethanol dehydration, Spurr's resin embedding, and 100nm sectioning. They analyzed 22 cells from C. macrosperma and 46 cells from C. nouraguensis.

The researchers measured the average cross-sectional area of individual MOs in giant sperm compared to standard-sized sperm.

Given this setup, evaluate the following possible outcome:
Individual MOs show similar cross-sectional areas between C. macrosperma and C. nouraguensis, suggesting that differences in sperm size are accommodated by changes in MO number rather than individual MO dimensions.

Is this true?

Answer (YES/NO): NO